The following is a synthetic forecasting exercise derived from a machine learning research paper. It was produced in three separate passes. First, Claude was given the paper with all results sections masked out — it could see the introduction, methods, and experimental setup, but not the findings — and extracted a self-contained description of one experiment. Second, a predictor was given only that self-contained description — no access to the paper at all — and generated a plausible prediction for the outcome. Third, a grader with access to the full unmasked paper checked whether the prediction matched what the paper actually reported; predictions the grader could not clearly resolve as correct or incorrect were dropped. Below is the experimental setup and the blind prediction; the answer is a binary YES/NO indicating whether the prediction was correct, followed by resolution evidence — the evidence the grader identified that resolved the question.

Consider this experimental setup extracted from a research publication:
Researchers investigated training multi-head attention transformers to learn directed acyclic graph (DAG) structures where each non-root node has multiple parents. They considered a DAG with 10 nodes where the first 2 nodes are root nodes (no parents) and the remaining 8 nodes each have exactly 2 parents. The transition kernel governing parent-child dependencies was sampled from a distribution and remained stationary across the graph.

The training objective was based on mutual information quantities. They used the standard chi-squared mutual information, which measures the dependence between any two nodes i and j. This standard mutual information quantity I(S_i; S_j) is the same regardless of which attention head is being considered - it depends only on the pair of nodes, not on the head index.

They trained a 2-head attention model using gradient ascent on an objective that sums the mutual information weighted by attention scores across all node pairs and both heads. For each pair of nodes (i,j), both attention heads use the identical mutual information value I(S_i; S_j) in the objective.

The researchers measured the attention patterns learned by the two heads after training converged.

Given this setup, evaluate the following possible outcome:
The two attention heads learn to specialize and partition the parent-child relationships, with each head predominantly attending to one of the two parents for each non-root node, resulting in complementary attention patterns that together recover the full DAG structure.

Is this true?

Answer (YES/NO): NO